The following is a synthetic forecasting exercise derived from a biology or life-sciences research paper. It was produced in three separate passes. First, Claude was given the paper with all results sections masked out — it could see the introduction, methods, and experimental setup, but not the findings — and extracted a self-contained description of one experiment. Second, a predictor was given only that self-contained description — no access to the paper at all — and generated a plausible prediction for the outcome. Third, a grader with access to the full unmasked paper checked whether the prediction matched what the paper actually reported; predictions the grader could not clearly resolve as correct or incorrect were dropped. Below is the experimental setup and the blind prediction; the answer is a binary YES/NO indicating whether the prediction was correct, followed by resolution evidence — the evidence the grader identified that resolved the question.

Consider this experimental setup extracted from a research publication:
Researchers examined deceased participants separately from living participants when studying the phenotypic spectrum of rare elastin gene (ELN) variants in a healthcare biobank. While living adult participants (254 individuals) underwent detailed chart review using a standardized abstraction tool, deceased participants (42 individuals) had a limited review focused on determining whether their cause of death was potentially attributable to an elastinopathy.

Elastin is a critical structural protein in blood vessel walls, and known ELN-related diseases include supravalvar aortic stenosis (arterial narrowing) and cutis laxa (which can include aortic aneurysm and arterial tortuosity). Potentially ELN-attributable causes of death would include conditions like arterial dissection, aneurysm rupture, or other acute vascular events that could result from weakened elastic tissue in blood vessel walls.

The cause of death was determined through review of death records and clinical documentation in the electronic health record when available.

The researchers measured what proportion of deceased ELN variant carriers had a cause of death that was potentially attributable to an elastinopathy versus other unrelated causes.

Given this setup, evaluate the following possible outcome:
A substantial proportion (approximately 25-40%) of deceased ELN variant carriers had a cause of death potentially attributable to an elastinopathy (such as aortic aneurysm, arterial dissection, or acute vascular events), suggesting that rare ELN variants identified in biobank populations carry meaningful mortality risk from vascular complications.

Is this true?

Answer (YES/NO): NO